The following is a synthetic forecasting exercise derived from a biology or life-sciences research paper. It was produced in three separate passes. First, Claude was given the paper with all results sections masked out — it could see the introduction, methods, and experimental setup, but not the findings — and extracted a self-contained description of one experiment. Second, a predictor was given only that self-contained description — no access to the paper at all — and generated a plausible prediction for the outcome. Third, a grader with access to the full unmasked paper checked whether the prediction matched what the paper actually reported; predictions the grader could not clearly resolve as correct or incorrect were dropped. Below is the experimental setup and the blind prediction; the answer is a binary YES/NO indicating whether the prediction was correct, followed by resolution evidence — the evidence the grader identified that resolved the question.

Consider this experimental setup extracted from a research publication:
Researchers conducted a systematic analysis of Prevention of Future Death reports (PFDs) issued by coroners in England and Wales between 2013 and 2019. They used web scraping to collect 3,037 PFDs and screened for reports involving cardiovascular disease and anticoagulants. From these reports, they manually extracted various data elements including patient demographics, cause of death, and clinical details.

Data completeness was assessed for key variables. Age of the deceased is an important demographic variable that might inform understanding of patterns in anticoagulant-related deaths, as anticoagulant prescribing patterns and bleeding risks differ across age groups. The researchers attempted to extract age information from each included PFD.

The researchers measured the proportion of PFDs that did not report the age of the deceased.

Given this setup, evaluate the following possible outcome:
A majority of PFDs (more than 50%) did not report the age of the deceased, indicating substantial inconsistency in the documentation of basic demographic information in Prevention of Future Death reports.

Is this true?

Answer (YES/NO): NO